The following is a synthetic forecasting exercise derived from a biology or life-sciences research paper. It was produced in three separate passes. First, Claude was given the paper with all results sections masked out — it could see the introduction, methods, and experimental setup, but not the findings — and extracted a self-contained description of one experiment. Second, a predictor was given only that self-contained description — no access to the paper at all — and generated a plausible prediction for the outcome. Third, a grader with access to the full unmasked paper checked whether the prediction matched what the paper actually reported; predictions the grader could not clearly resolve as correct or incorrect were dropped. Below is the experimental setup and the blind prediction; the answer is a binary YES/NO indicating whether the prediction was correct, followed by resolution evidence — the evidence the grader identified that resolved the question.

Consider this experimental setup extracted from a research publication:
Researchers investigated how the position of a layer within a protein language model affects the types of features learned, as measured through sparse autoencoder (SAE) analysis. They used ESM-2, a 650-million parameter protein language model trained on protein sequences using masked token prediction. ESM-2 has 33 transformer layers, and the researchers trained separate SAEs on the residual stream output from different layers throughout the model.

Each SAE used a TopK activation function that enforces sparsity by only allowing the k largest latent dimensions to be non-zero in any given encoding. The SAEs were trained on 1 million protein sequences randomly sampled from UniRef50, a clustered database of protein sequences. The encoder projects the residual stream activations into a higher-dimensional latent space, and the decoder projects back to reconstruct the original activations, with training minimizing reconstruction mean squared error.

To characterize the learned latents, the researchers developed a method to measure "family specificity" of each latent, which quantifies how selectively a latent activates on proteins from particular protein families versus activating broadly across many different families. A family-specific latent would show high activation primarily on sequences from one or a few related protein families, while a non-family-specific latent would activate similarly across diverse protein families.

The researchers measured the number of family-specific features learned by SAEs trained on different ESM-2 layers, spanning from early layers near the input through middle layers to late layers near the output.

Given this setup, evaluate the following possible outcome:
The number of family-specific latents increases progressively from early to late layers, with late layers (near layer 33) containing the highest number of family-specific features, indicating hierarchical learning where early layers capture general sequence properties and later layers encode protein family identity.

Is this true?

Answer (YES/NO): NO